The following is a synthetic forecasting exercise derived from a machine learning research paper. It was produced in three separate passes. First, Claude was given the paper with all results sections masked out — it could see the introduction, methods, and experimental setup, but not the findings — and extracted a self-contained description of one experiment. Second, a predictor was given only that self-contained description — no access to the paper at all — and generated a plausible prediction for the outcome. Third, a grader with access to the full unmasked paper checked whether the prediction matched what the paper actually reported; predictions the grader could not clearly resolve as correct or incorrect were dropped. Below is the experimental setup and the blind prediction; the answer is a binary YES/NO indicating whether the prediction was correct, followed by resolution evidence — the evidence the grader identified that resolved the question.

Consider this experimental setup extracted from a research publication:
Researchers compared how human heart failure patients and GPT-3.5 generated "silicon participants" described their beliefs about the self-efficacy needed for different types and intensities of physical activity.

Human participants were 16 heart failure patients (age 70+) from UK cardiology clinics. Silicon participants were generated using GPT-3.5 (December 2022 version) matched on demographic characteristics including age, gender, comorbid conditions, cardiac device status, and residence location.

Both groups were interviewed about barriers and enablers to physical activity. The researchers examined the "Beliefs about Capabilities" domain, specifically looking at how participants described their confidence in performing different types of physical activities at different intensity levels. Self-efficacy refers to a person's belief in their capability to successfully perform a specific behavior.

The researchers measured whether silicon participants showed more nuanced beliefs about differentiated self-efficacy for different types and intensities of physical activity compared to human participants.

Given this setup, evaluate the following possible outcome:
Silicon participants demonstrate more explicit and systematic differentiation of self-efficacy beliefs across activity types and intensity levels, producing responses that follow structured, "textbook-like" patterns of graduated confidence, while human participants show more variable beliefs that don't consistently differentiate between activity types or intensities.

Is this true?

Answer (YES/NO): YES